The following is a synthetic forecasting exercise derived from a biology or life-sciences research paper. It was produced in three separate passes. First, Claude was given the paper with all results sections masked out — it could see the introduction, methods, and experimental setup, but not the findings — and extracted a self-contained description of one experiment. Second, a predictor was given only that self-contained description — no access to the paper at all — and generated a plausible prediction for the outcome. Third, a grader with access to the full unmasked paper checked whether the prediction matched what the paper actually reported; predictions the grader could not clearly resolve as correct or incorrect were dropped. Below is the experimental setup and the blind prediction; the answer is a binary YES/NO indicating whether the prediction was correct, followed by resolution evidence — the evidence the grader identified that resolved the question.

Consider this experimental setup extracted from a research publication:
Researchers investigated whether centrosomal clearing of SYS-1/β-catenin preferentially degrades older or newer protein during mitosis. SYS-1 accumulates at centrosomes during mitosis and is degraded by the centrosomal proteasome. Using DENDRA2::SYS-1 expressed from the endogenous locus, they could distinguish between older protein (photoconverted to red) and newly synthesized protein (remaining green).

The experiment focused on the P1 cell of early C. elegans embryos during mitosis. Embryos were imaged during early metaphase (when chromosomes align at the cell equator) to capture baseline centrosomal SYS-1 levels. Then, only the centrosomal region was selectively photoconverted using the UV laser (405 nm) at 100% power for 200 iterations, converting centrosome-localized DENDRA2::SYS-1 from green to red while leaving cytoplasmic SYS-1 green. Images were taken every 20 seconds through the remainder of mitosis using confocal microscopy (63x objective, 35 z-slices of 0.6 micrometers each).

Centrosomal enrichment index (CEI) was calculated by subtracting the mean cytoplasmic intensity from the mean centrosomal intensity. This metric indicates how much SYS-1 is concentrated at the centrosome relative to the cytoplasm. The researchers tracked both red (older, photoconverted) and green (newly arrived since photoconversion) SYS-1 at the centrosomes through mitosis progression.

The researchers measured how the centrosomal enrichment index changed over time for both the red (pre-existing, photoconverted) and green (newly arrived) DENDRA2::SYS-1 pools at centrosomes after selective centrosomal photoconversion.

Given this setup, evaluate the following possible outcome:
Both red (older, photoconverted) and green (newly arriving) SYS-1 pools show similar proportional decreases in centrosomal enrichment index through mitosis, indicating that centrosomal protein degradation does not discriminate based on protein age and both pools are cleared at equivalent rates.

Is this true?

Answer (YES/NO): NO